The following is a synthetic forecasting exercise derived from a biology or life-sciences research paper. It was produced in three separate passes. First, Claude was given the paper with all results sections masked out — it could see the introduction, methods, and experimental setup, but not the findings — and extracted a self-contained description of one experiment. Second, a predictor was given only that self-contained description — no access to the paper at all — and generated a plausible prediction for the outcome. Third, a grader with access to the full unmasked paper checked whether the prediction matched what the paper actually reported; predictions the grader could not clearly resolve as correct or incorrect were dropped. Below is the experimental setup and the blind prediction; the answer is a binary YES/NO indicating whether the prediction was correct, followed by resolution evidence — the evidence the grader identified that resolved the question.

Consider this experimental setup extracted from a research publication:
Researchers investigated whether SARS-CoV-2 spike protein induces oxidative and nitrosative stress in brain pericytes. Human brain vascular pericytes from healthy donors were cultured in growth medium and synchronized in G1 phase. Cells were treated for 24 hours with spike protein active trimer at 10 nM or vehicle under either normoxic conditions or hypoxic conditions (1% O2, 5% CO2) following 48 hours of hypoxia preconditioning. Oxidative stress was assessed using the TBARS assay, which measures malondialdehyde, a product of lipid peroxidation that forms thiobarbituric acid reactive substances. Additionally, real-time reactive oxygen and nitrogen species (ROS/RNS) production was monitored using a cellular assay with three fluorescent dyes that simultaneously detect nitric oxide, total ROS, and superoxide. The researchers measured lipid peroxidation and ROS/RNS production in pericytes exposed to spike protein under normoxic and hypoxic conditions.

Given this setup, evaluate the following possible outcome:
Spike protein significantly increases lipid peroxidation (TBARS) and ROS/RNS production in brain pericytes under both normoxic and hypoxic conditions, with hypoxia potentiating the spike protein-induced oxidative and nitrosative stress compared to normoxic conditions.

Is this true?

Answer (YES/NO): NO